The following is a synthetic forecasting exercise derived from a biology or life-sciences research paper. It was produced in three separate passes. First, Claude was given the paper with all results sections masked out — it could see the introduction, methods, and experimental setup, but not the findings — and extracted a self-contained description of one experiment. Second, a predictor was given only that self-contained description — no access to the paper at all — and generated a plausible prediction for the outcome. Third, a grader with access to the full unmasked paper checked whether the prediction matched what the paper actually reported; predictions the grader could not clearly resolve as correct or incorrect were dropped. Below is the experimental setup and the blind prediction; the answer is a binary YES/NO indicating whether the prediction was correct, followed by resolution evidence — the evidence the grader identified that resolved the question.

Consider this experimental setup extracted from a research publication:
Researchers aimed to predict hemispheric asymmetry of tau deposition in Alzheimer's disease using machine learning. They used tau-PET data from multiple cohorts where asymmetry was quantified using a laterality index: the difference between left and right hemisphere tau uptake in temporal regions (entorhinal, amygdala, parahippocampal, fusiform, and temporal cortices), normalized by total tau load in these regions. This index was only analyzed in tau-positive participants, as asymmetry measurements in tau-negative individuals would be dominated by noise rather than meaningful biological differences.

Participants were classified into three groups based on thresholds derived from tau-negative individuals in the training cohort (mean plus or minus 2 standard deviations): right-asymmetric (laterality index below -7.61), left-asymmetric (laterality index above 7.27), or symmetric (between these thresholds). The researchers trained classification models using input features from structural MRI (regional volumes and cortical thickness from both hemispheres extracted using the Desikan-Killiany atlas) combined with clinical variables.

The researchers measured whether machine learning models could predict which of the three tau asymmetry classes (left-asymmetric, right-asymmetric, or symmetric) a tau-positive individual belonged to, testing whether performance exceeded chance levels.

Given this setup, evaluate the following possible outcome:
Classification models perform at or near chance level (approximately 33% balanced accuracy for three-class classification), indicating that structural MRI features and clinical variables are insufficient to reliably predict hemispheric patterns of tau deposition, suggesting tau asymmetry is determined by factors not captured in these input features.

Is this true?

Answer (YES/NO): NO